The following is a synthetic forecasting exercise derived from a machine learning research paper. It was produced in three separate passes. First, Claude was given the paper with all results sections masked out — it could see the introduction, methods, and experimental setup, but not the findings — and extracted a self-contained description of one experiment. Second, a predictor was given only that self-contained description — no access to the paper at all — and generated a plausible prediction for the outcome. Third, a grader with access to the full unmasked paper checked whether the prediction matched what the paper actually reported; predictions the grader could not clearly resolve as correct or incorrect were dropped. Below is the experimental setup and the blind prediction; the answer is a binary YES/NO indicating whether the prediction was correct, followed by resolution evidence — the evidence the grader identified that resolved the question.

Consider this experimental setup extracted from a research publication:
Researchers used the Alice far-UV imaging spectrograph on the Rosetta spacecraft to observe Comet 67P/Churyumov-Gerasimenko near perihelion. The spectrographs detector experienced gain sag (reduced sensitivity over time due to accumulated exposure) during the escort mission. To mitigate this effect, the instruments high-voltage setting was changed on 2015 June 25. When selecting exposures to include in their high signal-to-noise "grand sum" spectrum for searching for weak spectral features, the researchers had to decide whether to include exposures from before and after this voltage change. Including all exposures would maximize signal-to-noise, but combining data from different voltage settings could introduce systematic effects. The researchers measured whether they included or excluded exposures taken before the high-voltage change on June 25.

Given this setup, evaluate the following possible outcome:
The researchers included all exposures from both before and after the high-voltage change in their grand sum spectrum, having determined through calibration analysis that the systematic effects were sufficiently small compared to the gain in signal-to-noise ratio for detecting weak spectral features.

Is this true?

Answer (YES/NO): NO